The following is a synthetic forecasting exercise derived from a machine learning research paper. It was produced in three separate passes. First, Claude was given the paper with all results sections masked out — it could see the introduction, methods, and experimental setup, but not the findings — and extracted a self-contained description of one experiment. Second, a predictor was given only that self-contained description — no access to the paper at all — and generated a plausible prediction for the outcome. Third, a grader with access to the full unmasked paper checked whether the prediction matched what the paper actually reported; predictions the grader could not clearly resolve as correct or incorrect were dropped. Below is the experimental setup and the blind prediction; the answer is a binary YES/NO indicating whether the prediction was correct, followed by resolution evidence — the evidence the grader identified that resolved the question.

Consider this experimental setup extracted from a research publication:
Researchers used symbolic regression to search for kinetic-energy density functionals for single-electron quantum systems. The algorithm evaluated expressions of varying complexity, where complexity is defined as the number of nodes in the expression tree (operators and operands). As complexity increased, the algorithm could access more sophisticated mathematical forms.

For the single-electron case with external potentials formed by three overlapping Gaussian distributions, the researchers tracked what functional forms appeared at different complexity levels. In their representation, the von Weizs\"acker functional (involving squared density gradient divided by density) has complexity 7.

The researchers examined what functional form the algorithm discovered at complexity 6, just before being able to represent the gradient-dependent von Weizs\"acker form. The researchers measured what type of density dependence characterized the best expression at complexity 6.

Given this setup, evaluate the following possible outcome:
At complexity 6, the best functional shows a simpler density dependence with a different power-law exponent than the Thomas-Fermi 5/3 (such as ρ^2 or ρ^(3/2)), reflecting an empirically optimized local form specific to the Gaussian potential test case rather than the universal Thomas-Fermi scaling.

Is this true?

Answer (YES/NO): NO